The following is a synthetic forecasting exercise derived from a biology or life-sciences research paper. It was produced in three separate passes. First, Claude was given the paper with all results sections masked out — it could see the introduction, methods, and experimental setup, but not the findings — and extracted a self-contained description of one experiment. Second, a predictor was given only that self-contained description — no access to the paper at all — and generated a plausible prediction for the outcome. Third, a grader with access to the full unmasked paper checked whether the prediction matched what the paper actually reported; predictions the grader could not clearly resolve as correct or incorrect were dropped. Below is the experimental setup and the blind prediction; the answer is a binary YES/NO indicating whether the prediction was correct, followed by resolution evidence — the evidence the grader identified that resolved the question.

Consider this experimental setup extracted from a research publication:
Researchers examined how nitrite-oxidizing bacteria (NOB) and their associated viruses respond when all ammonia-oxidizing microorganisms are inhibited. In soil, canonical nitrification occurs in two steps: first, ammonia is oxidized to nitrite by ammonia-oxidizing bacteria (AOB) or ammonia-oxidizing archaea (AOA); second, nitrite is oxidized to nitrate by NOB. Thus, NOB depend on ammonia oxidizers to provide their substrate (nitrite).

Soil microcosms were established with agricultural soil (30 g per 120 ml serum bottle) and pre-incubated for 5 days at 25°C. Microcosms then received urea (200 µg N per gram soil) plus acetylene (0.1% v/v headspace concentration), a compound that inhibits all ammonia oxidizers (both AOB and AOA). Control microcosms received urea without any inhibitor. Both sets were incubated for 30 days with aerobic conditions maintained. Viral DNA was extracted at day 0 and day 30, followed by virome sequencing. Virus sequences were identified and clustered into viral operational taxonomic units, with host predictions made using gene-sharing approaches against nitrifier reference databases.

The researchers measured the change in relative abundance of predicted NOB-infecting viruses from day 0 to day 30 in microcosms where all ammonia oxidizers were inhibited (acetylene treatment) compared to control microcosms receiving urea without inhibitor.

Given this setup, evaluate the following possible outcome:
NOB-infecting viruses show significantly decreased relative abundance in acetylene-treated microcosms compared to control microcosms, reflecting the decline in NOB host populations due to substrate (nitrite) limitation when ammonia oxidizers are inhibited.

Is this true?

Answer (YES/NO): NO